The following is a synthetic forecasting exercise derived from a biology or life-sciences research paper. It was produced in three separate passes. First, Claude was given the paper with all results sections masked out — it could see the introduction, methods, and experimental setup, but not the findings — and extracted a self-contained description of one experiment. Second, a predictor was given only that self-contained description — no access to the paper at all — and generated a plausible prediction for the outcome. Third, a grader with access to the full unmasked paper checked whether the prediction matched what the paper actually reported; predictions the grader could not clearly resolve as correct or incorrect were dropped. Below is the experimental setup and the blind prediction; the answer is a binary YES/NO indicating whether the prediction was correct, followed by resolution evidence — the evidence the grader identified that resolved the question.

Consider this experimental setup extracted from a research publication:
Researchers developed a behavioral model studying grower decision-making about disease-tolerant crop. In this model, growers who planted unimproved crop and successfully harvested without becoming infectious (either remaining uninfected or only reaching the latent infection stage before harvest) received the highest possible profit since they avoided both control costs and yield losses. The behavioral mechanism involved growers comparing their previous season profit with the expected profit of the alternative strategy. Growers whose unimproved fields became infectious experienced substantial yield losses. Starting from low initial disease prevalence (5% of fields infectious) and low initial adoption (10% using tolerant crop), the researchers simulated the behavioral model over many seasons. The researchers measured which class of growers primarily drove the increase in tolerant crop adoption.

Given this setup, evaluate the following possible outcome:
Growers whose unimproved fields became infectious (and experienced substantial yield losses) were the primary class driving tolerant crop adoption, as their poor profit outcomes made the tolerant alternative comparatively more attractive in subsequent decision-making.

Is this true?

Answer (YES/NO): YES